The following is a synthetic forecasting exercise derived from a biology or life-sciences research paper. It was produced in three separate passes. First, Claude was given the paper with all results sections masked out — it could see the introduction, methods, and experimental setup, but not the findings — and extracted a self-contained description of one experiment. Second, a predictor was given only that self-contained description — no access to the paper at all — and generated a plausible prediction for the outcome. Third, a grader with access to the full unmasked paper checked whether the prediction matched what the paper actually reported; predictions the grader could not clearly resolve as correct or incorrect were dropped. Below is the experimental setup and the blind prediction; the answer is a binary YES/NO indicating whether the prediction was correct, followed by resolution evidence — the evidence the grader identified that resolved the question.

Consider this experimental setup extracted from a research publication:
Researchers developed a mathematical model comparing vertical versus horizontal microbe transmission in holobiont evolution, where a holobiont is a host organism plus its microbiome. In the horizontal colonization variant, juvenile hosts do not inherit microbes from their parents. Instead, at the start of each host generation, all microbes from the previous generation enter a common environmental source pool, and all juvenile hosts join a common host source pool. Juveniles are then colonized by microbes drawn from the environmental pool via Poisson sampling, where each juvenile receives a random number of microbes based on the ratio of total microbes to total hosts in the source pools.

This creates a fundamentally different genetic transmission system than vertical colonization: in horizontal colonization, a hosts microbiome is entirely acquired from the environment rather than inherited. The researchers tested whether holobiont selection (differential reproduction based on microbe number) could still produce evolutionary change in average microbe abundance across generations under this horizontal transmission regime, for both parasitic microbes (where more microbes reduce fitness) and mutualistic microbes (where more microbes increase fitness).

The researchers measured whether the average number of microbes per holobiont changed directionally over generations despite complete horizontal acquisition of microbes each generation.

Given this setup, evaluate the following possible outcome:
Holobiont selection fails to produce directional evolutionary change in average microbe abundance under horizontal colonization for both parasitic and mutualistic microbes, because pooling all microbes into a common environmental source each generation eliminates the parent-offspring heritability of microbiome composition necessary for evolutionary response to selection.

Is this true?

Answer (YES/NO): NO